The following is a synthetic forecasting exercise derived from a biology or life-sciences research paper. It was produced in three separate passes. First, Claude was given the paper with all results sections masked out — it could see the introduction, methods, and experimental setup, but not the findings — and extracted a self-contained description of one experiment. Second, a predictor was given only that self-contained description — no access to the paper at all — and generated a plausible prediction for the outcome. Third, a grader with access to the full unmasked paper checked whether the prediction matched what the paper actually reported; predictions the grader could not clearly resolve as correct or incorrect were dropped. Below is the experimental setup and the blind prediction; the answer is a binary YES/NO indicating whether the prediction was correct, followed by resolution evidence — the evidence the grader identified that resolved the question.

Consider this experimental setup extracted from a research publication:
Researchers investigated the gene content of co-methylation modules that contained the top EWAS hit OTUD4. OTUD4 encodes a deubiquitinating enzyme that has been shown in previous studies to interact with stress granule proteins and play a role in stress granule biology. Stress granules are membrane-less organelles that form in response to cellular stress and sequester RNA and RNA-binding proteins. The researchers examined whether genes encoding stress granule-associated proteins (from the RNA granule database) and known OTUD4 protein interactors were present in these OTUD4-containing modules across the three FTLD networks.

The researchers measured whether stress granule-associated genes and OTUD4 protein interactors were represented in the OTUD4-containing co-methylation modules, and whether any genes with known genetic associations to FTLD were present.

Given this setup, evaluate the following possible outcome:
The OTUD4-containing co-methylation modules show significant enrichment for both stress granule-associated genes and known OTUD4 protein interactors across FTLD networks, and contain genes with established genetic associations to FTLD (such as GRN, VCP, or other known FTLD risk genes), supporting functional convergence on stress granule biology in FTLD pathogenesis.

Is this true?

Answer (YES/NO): YES